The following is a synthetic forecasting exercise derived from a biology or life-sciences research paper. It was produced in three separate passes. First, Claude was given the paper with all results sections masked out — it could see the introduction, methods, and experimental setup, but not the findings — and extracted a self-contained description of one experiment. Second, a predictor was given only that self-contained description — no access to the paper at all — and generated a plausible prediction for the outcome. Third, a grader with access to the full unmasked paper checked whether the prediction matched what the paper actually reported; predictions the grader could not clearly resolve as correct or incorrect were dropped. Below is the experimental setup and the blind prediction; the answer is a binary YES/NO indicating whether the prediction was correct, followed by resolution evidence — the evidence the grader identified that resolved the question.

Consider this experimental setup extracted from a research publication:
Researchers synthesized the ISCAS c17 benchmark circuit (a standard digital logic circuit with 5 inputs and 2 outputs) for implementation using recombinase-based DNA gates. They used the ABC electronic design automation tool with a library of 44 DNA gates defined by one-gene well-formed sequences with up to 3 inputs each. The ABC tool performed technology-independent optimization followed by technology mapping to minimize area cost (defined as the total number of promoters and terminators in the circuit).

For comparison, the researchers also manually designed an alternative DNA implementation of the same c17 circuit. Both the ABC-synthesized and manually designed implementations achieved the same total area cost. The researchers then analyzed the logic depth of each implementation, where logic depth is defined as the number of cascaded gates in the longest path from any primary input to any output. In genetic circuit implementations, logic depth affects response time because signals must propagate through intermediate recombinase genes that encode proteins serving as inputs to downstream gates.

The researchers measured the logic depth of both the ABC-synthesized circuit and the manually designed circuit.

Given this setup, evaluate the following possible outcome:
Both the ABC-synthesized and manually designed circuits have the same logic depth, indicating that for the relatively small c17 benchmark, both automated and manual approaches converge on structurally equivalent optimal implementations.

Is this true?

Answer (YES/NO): NO